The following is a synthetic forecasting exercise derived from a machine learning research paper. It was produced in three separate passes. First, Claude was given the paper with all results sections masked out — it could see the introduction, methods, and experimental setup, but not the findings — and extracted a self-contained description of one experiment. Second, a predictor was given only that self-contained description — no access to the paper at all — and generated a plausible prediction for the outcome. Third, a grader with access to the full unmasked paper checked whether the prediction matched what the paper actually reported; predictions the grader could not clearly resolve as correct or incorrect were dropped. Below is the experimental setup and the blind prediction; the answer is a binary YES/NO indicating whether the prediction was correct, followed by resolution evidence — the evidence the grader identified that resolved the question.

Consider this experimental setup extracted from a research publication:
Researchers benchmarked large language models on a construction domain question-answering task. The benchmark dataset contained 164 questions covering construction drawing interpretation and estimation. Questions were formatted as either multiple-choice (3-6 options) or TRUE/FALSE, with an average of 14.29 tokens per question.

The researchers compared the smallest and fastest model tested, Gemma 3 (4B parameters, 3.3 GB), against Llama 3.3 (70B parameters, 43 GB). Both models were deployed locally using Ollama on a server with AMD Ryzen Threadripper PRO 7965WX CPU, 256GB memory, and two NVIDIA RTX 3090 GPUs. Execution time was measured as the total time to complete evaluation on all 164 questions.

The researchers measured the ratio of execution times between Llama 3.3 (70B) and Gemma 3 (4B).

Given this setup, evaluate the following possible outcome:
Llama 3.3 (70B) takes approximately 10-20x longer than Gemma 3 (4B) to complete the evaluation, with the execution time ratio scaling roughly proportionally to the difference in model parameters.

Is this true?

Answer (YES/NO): YES